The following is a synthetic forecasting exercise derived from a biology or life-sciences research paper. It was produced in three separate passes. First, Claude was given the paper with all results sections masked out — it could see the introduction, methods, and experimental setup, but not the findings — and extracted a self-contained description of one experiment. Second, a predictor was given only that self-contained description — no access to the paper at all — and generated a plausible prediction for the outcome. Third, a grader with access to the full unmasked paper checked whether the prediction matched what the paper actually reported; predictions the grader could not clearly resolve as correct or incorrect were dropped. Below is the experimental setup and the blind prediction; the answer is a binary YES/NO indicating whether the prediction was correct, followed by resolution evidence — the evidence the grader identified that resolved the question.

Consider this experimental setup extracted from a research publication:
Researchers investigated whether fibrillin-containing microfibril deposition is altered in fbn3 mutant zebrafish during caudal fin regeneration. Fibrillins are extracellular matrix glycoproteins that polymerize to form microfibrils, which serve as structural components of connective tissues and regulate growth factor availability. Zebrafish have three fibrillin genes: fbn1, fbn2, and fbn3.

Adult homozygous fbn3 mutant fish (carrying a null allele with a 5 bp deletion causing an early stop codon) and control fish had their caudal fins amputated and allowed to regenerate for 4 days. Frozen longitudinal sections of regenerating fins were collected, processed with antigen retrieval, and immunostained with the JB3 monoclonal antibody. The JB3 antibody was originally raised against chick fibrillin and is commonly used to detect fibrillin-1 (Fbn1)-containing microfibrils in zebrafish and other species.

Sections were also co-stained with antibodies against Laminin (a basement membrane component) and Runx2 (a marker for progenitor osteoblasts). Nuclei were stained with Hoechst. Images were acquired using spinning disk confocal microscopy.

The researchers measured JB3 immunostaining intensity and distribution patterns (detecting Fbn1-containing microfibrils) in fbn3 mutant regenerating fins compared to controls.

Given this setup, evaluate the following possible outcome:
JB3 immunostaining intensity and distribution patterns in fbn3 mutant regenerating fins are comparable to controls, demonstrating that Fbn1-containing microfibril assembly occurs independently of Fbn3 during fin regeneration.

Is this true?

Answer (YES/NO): NO